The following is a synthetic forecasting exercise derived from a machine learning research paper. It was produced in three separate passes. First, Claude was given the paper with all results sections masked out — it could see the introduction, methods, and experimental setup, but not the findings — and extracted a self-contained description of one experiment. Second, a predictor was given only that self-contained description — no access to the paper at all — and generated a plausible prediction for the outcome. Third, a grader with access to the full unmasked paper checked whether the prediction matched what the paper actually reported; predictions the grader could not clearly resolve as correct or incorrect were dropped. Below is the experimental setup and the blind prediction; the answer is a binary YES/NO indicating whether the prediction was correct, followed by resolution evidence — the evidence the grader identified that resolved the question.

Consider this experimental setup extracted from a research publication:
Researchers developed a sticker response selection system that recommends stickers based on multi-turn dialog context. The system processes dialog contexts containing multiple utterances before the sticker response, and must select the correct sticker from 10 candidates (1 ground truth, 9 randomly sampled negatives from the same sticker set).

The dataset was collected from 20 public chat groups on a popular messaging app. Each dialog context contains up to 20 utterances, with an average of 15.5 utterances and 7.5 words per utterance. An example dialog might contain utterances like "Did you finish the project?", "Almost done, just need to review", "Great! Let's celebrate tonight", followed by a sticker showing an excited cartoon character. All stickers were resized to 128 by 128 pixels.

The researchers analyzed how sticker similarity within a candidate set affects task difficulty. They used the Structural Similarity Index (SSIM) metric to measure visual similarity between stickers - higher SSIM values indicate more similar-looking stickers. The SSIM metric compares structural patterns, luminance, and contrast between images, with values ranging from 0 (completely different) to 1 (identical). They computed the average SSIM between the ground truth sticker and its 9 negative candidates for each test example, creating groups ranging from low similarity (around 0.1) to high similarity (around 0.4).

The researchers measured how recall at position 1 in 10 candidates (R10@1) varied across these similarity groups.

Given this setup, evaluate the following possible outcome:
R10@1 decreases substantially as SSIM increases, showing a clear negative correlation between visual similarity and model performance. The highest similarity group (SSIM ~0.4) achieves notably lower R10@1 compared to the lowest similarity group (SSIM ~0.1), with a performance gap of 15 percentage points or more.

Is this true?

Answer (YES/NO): NO